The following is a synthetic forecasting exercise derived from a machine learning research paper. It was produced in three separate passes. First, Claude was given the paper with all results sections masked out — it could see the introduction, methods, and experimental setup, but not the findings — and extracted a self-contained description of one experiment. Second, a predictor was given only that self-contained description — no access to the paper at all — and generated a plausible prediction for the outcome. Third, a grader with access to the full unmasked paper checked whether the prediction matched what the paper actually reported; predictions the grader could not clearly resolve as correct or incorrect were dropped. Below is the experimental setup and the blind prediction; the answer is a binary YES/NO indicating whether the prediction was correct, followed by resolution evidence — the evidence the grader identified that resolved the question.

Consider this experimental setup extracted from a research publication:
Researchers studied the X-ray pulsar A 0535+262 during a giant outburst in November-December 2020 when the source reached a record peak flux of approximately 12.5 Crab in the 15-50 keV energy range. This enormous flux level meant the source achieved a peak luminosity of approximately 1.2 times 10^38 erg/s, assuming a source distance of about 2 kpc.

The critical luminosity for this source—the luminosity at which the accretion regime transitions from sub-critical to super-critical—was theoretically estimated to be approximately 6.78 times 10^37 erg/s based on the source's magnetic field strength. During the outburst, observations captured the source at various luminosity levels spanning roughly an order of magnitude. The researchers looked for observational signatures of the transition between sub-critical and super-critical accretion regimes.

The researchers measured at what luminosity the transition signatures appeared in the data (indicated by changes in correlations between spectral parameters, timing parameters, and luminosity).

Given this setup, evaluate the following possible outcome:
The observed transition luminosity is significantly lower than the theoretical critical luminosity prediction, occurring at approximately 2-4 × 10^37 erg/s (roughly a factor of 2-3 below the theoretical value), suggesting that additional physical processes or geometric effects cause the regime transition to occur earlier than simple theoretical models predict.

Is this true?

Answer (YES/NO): NO